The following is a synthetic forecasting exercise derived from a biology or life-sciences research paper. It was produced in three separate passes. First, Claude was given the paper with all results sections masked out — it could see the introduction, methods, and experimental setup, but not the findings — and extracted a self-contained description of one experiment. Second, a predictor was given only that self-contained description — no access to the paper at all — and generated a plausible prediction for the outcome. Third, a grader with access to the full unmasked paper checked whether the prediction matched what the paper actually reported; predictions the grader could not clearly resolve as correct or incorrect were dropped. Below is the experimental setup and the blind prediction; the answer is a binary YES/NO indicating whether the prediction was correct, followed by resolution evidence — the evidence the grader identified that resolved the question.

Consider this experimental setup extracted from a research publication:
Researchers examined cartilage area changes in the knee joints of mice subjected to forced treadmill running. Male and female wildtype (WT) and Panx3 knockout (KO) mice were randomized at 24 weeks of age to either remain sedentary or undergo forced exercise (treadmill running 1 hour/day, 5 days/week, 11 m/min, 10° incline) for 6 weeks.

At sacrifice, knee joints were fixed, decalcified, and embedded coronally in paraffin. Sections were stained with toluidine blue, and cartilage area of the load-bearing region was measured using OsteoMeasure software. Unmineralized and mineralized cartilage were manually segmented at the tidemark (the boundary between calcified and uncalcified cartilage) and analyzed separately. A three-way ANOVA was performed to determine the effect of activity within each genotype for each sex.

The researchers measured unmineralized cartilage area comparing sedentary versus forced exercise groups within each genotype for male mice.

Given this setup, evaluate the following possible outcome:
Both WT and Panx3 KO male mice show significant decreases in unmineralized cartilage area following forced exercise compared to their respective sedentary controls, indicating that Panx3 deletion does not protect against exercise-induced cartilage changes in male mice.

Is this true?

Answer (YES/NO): NO